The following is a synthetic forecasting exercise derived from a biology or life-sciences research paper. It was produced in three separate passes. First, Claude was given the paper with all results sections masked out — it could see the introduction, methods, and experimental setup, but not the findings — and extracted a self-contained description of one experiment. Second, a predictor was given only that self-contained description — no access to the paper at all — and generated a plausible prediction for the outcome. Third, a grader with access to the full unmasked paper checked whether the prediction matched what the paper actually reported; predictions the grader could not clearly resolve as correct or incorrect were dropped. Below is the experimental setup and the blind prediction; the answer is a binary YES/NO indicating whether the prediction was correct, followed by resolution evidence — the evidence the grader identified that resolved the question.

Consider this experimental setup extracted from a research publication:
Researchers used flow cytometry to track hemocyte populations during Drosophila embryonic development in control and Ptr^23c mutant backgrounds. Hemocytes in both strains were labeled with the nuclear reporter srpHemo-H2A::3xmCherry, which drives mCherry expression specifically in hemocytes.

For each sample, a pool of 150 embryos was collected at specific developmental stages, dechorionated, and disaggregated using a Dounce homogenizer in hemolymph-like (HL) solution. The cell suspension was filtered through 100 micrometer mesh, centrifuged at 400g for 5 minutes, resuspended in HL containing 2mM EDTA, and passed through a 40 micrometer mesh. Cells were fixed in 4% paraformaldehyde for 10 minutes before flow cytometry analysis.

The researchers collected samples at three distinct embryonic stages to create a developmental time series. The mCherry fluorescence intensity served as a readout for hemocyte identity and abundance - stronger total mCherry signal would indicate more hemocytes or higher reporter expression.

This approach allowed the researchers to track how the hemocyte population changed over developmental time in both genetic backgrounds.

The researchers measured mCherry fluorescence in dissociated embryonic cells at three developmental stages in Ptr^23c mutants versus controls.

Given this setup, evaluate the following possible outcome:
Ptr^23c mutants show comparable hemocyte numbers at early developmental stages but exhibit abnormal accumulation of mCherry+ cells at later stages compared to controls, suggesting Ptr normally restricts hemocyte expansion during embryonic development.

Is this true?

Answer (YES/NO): NO